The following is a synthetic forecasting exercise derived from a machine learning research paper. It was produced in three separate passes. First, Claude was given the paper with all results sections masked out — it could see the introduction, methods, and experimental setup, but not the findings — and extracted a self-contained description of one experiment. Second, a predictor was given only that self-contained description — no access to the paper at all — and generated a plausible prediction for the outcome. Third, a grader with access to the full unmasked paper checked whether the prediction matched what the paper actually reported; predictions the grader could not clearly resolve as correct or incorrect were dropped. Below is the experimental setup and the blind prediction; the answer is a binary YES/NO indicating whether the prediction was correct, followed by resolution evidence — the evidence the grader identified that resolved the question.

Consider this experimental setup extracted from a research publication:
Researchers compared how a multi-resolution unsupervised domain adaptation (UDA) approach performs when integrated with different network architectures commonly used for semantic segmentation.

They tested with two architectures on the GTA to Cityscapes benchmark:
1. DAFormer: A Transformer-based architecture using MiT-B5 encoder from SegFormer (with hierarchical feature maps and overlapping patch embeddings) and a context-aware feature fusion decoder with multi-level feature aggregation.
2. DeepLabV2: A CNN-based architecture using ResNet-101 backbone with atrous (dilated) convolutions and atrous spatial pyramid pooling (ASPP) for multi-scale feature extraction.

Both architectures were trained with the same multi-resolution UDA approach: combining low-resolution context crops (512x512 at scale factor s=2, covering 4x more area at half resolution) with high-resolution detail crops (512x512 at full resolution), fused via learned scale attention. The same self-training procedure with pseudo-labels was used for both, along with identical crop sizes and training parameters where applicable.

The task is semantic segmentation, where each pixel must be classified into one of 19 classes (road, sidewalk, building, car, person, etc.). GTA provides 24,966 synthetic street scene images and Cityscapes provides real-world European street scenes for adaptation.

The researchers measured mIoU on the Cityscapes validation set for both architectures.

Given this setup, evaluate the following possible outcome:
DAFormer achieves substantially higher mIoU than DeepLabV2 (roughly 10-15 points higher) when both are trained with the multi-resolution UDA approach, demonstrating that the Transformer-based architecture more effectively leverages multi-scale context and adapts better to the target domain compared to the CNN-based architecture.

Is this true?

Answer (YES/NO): YES